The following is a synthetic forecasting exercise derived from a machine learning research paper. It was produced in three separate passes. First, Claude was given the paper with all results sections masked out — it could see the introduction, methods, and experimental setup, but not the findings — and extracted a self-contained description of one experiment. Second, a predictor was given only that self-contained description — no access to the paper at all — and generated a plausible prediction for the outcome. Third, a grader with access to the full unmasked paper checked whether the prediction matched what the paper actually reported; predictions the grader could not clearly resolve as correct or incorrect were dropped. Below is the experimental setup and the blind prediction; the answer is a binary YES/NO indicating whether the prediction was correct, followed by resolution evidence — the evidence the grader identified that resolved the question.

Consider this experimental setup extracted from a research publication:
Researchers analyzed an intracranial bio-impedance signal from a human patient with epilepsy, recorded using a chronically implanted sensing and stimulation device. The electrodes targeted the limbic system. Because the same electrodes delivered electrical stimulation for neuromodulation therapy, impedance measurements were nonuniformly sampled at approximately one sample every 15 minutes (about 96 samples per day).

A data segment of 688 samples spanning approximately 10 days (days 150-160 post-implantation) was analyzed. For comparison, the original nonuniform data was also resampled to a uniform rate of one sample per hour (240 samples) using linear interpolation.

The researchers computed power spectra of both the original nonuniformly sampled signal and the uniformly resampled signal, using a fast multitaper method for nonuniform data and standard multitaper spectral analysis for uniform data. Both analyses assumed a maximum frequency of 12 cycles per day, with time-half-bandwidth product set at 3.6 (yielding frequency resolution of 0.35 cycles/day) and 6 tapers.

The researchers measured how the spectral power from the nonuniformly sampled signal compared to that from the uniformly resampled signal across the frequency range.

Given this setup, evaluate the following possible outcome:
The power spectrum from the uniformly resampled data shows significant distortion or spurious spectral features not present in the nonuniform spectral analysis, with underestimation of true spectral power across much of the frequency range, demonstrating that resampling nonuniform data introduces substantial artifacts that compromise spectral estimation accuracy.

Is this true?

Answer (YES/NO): NO